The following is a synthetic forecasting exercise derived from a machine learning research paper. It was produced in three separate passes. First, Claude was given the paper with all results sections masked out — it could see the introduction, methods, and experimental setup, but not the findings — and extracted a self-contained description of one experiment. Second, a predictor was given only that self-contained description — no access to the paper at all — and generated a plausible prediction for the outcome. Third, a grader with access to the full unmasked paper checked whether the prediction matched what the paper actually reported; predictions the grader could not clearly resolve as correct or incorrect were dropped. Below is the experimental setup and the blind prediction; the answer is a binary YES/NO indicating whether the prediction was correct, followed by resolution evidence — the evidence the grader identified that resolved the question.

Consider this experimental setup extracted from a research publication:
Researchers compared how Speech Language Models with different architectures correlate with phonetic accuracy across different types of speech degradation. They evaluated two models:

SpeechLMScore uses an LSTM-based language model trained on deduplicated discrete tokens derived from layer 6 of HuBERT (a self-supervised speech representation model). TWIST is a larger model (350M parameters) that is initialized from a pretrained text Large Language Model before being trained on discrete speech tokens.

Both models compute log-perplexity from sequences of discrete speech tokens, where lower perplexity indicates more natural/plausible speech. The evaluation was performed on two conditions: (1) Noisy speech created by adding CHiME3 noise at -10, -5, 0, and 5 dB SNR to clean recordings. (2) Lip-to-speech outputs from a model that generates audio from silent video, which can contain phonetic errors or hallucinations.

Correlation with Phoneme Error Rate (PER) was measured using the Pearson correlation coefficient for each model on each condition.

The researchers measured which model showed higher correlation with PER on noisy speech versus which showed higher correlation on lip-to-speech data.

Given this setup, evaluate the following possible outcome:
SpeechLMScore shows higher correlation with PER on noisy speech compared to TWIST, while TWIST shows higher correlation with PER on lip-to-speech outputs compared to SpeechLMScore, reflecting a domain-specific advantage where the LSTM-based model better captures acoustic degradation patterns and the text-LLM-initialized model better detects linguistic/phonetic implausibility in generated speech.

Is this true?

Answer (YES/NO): YES